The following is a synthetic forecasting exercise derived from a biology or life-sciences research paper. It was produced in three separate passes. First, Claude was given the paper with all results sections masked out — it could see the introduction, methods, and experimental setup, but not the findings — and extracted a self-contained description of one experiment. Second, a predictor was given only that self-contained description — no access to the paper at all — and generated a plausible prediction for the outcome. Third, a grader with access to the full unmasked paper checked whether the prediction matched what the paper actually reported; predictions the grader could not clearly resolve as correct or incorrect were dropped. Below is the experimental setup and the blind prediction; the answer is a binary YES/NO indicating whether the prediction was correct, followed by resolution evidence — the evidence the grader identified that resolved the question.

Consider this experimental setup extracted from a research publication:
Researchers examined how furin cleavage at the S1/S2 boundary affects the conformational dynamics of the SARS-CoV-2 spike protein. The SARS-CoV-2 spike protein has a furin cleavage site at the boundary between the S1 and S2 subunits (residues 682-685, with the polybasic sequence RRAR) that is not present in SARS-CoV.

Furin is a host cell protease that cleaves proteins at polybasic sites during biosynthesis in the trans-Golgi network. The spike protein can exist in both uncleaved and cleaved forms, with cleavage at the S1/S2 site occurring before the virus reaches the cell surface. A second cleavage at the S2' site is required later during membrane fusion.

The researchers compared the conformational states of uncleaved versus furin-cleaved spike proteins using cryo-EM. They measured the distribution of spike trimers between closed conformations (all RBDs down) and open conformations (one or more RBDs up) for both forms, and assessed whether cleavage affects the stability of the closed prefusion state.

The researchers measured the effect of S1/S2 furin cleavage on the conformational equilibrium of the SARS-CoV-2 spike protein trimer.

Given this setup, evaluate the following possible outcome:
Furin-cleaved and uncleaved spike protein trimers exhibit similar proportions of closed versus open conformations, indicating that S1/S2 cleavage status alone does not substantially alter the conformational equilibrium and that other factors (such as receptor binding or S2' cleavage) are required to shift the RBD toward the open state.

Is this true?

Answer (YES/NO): NO